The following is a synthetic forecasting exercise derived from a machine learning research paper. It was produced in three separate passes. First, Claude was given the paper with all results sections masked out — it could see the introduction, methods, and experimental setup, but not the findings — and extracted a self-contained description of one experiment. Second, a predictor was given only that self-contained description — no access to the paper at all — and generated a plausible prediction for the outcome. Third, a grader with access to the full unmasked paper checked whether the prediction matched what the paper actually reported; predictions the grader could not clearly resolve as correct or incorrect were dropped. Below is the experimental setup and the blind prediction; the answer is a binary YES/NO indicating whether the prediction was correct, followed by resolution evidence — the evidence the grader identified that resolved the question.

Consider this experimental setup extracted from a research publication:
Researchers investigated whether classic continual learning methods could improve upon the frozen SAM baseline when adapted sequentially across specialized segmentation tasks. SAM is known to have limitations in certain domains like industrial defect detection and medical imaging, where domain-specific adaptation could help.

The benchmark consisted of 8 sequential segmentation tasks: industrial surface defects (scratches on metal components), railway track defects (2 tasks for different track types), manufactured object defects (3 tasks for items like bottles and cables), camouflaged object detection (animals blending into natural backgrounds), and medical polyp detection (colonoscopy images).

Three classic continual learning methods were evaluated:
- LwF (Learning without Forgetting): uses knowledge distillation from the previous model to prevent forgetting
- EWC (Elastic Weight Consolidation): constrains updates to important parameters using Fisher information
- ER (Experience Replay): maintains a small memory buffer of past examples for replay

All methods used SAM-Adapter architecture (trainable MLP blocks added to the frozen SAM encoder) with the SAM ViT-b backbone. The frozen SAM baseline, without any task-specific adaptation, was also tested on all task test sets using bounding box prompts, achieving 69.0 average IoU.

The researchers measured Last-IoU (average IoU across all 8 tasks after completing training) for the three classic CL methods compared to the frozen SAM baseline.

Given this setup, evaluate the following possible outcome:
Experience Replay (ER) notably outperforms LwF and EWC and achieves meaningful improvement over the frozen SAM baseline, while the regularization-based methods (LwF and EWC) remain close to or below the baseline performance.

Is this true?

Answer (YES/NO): NO